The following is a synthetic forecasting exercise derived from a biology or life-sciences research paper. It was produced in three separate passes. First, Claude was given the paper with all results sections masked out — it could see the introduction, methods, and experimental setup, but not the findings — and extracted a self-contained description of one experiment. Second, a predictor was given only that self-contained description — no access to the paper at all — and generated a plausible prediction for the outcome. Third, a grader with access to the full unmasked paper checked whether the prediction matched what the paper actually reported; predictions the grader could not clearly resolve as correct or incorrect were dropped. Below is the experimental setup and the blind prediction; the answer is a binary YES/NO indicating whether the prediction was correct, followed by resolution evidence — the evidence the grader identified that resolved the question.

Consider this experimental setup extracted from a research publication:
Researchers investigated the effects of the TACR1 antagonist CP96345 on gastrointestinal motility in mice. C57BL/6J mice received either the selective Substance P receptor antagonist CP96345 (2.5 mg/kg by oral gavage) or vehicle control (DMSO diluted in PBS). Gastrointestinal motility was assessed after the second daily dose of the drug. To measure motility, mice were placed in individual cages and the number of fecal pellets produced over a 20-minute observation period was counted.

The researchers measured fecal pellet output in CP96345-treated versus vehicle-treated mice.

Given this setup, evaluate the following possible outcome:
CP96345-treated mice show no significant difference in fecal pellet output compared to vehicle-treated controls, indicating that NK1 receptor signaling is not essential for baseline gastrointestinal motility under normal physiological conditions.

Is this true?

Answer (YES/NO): NO